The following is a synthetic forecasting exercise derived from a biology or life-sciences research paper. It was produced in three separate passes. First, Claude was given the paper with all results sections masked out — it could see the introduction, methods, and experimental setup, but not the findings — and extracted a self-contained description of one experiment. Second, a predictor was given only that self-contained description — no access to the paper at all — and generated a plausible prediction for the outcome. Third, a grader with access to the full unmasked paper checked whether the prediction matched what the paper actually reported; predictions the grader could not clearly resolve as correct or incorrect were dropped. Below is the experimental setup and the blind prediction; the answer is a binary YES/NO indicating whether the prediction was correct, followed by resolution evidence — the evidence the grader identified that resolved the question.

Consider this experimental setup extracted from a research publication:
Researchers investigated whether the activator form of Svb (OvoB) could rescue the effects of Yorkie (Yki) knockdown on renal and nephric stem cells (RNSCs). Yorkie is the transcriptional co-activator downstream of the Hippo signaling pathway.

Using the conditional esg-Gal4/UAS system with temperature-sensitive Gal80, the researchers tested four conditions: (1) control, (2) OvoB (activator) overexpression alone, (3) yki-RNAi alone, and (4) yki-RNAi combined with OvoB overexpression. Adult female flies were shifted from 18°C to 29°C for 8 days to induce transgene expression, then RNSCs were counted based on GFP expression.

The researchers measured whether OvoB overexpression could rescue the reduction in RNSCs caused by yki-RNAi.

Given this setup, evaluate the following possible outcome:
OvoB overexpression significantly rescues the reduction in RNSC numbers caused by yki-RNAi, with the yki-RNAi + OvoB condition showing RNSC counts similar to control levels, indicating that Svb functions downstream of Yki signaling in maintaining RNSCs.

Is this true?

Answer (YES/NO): NO